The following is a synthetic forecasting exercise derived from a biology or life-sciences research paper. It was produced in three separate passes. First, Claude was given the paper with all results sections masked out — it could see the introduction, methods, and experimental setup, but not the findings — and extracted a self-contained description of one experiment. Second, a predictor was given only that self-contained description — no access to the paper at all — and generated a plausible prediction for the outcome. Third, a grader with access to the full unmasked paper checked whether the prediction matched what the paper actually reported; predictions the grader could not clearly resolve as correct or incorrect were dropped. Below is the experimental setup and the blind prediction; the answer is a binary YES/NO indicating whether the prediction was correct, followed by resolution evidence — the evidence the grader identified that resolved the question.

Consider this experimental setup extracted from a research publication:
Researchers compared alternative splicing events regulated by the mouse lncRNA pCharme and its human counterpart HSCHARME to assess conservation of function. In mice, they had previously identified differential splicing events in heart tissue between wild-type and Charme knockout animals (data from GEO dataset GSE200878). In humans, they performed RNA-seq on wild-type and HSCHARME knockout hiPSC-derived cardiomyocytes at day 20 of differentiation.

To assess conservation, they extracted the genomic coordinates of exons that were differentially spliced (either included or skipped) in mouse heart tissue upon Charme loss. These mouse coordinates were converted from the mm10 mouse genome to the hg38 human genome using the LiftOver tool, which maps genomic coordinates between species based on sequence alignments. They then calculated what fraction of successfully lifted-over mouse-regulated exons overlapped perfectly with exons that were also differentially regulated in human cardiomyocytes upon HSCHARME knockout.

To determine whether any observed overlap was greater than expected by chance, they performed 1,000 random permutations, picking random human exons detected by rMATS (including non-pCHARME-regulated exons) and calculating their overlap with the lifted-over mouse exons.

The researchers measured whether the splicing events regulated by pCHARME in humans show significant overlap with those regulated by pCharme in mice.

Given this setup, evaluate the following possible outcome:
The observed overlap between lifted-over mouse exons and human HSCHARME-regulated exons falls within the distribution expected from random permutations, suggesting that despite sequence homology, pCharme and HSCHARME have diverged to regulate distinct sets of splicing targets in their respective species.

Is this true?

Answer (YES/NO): NO